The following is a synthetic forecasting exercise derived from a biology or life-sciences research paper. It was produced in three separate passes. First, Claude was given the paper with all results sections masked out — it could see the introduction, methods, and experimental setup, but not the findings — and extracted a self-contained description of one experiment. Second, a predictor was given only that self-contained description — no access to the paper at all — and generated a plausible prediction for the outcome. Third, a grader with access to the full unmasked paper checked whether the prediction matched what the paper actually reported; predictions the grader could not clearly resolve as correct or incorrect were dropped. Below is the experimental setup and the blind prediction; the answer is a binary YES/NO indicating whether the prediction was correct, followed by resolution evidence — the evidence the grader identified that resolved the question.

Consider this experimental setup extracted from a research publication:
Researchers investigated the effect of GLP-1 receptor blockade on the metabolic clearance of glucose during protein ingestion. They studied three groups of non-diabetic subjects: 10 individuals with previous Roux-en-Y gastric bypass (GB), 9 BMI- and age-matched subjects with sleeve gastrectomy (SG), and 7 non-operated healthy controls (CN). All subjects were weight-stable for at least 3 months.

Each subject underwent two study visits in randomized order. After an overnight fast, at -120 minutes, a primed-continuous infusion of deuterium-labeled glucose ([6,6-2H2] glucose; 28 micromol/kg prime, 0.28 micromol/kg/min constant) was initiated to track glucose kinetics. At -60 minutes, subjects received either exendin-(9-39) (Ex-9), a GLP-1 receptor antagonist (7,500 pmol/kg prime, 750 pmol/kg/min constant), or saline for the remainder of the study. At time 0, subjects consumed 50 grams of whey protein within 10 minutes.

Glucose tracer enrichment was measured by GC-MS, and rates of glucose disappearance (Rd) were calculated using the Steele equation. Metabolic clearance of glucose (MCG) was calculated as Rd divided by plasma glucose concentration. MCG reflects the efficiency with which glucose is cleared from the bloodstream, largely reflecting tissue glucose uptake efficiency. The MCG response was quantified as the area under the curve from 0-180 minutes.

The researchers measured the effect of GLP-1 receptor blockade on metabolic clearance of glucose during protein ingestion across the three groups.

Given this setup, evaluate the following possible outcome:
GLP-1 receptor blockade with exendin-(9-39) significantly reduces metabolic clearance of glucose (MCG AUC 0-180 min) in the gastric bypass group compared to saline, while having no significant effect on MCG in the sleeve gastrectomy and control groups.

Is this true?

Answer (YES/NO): NO